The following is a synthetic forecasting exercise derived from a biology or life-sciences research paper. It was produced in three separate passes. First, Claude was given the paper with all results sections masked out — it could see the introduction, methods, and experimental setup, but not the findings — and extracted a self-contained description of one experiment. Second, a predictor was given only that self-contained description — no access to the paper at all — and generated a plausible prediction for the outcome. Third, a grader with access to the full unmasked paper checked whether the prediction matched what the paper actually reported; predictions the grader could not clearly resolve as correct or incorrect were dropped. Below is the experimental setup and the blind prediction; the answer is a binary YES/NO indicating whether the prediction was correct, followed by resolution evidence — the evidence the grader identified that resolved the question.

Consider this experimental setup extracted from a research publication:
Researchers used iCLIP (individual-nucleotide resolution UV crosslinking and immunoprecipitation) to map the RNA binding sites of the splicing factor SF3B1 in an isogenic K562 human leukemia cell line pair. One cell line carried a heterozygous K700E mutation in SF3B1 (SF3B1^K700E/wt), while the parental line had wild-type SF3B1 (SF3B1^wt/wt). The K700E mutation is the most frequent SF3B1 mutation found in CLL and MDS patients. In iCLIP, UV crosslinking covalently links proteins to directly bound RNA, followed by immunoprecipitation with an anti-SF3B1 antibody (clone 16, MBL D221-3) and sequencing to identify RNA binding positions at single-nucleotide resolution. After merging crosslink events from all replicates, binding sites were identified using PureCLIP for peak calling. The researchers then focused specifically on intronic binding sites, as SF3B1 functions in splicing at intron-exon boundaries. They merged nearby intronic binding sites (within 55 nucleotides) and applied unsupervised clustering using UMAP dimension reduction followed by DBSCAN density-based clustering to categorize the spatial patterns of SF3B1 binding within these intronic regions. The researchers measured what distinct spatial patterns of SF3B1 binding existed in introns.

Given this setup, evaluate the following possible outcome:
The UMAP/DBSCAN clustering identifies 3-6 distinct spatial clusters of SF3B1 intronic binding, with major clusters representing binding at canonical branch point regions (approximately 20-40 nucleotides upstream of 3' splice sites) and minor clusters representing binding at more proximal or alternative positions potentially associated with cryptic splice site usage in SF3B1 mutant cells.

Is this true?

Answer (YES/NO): NO